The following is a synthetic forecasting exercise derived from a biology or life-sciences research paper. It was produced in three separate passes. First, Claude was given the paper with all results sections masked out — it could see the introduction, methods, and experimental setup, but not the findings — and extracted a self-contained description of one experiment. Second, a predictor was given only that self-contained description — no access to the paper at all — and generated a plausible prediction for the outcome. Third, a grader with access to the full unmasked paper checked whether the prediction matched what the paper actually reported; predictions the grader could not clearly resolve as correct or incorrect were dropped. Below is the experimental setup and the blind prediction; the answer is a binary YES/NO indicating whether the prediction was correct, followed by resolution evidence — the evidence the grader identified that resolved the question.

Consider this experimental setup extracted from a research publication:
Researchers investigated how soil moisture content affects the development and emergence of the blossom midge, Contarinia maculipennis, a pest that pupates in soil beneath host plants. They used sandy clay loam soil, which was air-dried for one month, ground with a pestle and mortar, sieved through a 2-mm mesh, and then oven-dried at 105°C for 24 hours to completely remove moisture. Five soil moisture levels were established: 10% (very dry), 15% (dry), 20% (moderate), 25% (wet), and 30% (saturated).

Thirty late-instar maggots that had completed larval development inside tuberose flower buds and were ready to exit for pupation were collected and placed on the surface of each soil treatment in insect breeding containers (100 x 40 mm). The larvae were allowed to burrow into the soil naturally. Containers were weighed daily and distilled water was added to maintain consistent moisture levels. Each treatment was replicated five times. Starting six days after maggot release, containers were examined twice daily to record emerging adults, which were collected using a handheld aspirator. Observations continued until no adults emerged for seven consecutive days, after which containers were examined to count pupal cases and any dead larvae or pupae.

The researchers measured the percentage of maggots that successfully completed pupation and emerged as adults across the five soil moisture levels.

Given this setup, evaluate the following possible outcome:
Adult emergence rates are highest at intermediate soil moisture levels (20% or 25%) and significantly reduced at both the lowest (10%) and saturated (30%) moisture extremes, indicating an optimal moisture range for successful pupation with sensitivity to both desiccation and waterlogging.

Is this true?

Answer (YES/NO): YES